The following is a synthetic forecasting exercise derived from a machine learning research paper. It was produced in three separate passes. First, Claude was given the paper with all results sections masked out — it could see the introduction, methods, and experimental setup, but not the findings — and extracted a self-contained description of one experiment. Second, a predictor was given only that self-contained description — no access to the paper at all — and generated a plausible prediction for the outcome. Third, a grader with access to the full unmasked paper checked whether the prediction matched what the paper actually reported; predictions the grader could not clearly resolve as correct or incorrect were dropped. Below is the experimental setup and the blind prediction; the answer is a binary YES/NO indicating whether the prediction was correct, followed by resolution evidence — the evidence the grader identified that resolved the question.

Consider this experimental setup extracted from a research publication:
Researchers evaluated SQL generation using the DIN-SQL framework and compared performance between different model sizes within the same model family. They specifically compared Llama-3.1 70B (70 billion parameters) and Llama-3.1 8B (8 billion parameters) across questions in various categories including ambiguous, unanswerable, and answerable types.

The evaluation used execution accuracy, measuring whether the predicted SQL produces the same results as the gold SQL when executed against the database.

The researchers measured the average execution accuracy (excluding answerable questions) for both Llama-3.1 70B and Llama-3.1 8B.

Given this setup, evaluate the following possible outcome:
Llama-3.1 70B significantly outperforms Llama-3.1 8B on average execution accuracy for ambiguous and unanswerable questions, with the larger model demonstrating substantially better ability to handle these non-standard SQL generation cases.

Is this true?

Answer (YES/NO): YES